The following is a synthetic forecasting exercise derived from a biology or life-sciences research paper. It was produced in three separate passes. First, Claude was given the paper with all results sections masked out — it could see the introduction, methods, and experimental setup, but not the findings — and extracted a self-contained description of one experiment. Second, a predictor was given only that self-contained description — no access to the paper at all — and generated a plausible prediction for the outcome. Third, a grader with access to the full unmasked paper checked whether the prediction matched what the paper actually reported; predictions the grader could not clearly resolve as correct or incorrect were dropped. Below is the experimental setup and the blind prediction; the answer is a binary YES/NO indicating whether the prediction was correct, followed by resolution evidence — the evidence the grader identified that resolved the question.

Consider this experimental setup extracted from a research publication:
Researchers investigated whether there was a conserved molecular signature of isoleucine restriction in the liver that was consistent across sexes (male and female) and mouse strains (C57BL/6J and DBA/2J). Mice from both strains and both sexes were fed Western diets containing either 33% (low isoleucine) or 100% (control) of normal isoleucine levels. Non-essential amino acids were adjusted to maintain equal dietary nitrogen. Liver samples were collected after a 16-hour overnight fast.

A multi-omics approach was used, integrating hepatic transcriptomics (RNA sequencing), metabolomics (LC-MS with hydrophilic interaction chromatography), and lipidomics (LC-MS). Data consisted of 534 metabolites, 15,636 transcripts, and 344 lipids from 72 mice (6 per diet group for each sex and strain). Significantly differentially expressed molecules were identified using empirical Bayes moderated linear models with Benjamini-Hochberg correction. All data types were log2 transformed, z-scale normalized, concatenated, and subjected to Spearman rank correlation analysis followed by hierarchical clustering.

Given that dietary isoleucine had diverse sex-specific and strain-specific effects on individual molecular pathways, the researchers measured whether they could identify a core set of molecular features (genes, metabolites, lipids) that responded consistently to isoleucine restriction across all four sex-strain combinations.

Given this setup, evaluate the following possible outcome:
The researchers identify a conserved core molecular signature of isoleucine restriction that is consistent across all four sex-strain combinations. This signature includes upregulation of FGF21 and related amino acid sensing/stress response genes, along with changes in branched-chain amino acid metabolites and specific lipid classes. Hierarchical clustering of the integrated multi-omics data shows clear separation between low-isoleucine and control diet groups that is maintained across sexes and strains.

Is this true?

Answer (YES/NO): NO